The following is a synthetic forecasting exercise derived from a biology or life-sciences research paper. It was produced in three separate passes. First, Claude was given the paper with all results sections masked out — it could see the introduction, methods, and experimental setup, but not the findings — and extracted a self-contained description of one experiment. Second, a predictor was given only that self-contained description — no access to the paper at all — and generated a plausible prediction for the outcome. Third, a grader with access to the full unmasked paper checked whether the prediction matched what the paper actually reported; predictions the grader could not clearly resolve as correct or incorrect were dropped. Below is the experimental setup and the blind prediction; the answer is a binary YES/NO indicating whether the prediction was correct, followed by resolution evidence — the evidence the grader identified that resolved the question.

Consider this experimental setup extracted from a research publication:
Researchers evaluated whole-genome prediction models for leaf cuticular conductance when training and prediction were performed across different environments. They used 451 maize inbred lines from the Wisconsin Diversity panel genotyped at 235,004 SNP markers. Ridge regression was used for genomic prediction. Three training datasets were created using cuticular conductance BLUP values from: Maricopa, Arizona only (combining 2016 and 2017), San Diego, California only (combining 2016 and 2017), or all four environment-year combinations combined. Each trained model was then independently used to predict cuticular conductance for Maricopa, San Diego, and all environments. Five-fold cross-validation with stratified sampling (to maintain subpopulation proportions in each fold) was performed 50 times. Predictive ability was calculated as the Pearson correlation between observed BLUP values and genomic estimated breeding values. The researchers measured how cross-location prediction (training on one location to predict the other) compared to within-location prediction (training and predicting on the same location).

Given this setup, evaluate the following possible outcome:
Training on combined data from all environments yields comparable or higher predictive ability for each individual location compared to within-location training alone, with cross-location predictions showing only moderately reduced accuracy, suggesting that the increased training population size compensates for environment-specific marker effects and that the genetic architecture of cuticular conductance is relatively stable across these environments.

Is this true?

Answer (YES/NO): NO